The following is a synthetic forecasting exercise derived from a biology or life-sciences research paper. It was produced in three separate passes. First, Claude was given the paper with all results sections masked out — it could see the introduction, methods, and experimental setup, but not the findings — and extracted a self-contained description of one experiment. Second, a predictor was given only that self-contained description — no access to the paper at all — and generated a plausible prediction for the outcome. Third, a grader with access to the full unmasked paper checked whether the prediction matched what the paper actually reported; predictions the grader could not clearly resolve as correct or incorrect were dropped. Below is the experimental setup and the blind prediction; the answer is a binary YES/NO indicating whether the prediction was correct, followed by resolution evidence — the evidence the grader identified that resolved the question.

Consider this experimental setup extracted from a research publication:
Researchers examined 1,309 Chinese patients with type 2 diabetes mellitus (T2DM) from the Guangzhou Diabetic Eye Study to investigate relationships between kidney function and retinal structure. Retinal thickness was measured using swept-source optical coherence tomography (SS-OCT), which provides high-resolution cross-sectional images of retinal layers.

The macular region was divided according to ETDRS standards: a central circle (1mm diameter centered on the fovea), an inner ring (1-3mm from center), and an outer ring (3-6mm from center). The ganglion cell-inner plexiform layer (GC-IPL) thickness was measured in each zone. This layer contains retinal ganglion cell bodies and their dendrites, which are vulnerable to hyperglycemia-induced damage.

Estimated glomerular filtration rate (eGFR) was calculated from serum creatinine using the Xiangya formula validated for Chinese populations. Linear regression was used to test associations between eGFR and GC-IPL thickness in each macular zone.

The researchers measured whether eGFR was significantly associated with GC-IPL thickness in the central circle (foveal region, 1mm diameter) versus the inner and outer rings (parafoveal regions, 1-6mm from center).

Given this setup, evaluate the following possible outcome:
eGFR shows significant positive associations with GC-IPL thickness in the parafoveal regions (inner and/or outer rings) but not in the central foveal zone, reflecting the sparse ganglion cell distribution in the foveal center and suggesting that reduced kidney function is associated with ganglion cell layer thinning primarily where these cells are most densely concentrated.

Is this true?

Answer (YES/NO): YES